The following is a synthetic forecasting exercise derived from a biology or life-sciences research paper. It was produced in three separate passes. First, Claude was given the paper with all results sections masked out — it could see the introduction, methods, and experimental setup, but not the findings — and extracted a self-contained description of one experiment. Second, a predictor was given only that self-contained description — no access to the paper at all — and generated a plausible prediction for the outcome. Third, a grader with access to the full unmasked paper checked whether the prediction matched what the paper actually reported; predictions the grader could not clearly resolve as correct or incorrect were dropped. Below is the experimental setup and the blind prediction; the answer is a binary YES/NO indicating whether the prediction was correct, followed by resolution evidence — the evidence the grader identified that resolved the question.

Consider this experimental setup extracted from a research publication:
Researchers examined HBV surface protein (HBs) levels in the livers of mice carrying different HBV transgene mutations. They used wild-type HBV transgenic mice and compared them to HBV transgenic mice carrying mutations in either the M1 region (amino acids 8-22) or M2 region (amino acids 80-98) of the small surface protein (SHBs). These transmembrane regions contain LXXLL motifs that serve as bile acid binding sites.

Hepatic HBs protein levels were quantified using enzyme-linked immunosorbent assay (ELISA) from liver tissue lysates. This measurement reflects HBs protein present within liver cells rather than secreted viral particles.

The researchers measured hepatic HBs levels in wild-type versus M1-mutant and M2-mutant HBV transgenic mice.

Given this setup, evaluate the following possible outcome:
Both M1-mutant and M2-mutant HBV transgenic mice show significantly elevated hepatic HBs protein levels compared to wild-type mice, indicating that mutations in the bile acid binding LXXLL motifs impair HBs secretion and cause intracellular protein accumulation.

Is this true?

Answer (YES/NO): NO